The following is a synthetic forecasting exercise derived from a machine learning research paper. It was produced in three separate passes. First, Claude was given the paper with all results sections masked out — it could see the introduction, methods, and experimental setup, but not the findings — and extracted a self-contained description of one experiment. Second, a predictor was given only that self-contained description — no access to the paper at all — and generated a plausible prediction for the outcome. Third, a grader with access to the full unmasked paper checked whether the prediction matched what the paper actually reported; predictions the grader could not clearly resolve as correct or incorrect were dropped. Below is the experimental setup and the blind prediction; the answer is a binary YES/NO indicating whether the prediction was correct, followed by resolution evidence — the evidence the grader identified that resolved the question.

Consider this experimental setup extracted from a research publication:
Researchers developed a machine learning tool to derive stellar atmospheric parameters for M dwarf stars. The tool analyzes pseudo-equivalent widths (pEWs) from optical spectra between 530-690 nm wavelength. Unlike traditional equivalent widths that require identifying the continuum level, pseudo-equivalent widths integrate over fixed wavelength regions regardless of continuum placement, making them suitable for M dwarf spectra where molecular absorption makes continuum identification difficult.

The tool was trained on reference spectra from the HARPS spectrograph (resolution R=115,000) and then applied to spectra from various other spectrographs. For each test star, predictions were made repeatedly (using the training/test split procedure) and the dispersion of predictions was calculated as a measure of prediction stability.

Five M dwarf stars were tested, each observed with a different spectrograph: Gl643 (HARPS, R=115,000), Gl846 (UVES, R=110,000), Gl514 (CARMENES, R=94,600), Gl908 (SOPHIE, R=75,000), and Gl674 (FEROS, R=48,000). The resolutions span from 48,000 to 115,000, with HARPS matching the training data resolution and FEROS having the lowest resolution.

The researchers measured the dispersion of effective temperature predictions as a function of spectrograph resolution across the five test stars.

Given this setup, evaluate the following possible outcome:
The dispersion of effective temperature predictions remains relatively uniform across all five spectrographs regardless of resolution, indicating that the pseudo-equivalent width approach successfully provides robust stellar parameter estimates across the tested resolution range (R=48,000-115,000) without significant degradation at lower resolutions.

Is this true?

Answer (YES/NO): NO